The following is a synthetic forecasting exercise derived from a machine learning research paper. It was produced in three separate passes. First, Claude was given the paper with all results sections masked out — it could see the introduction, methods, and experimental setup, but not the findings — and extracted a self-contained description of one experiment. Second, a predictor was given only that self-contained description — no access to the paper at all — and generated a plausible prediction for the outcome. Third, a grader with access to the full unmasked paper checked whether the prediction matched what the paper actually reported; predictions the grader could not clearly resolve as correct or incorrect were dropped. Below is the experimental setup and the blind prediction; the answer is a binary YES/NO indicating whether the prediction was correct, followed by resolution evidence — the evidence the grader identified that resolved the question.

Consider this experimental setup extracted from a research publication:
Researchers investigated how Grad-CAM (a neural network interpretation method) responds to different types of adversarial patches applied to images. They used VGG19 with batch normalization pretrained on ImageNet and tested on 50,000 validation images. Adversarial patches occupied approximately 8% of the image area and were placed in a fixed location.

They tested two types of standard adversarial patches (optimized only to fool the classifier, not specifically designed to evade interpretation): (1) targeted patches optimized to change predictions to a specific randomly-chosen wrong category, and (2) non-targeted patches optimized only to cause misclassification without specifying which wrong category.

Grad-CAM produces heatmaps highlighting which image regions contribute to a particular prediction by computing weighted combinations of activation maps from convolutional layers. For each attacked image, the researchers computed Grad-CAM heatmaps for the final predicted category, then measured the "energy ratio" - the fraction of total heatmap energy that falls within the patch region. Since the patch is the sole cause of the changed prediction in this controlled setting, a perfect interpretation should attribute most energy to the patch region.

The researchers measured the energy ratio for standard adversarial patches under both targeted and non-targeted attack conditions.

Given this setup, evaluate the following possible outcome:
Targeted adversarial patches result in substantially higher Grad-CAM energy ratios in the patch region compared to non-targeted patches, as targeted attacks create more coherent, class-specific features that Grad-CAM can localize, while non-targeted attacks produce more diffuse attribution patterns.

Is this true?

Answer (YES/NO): YES